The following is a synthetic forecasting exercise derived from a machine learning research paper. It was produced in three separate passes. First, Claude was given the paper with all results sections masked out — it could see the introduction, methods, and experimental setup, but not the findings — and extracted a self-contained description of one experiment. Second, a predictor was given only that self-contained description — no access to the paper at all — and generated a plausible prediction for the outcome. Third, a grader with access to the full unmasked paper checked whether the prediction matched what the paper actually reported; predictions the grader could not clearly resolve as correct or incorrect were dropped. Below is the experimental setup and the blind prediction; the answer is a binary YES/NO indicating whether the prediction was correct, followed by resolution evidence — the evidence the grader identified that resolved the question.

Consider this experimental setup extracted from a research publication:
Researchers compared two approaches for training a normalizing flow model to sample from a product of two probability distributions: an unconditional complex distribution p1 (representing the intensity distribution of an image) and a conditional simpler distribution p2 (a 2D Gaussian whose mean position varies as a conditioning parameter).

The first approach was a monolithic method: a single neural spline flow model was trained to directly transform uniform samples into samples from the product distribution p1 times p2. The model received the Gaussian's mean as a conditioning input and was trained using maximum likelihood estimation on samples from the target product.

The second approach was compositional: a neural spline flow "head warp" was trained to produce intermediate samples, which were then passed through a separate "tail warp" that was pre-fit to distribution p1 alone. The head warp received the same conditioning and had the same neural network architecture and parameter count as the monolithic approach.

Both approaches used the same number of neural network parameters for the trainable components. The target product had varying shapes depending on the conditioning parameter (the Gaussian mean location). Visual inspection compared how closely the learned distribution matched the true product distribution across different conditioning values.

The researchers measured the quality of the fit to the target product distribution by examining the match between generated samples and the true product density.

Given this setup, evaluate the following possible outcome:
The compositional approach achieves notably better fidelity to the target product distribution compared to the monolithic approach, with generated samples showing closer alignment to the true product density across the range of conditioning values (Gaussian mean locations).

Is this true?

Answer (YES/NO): YES